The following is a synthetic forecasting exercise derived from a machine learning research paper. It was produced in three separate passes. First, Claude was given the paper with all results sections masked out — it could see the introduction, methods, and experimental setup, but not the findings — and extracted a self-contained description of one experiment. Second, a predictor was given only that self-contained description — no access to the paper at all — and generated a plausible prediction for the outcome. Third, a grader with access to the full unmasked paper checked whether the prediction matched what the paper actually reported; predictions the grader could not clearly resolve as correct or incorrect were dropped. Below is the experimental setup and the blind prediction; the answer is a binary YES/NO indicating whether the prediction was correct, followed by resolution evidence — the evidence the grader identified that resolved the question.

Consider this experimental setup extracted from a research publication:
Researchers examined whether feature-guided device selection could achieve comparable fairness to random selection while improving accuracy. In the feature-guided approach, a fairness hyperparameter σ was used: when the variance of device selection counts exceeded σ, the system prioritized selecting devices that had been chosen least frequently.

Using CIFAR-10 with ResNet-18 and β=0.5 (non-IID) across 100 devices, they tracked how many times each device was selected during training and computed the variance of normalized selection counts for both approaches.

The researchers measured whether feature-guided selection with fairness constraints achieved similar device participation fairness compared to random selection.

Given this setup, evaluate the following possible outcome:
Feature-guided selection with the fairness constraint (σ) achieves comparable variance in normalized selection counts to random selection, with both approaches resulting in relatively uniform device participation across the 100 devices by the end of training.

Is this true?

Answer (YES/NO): YES